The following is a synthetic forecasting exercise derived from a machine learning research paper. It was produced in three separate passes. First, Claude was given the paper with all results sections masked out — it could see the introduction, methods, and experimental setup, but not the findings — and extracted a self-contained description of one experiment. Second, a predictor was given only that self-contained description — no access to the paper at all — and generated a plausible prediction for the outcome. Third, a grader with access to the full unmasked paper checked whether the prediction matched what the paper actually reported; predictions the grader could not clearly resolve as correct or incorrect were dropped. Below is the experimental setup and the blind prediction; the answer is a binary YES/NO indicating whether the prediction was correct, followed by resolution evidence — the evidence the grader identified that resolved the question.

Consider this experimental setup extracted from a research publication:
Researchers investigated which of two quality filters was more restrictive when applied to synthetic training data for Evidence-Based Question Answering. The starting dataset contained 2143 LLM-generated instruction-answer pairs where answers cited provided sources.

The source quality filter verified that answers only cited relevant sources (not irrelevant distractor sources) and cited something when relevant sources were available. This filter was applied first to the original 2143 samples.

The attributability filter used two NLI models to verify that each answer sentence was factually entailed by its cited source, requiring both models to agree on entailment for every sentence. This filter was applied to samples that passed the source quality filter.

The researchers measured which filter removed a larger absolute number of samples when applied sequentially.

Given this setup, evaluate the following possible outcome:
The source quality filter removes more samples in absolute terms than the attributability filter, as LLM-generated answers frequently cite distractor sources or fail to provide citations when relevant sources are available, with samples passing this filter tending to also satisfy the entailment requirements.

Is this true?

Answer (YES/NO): YES